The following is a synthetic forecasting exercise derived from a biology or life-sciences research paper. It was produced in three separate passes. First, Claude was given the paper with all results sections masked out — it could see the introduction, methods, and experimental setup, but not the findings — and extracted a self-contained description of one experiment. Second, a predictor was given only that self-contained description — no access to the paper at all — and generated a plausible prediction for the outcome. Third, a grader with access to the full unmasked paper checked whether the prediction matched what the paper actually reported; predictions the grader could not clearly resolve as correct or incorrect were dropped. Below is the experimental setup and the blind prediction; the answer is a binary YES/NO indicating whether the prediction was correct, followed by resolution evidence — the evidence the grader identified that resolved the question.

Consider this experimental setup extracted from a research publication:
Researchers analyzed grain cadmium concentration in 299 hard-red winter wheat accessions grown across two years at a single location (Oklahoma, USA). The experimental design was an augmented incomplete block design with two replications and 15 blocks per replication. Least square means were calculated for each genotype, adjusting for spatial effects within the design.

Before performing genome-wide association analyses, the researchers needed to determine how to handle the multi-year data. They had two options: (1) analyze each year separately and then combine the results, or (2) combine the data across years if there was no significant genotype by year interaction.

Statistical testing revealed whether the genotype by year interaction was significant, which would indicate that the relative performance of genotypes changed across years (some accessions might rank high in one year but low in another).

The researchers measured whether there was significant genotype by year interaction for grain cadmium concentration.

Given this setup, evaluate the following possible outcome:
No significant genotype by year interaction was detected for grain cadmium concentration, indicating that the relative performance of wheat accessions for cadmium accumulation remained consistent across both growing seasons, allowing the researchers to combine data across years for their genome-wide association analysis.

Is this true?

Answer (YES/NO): YES